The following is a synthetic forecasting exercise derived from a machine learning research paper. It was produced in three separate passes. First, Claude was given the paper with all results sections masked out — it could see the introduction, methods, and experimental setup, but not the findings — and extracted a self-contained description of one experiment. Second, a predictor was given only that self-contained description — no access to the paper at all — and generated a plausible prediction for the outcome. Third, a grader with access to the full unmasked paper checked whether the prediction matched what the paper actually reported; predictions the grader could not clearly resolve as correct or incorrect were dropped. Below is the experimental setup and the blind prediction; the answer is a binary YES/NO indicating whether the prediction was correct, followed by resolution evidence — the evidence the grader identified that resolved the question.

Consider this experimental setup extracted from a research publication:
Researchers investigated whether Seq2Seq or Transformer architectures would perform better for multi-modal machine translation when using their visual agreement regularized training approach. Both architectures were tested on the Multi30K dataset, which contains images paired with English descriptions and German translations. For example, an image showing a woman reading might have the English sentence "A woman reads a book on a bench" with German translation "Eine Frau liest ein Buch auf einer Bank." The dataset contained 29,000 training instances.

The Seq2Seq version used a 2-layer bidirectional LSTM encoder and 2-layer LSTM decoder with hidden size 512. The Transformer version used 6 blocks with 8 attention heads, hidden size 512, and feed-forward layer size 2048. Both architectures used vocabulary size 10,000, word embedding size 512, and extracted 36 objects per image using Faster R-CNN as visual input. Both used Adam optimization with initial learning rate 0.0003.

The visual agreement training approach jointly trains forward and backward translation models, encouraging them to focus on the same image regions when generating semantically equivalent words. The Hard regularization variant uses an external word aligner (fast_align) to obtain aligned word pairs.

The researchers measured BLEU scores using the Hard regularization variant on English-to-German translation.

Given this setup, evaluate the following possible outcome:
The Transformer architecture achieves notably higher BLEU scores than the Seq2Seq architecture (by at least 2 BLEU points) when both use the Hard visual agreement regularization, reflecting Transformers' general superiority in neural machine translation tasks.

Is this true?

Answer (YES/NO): NO